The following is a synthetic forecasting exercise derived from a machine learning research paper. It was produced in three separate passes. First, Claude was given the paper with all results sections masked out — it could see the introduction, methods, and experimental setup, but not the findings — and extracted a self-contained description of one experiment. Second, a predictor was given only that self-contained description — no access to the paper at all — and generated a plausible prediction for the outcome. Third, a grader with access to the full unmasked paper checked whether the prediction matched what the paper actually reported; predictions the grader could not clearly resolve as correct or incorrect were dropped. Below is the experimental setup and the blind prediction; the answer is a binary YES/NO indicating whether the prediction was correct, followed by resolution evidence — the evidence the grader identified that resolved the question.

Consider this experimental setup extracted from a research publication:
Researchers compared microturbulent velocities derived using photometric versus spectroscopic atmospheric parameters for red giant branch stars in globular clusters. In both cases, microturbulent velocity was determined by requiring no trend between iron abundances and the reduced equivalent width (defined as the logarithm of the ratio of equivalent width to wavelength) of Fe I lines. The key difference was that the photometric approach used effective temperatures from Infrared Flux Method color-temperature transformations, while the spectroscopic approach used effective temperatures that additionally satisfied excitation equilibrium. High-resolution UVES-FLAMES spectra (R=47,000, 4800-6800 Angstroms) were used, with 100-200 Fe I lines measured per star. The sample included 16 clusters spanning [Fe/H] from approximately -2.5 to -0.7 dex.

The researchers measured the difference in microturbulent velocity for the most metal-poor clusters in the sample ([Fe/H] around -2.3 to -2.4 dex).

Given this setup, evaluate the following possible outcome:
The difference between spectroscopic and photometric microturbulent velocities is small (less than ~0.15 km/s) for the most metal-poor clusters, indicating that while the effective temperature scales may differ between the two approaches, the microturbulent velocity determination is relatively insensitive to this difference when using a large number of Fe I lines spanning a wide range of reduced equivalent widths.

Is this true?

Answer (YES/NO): NO